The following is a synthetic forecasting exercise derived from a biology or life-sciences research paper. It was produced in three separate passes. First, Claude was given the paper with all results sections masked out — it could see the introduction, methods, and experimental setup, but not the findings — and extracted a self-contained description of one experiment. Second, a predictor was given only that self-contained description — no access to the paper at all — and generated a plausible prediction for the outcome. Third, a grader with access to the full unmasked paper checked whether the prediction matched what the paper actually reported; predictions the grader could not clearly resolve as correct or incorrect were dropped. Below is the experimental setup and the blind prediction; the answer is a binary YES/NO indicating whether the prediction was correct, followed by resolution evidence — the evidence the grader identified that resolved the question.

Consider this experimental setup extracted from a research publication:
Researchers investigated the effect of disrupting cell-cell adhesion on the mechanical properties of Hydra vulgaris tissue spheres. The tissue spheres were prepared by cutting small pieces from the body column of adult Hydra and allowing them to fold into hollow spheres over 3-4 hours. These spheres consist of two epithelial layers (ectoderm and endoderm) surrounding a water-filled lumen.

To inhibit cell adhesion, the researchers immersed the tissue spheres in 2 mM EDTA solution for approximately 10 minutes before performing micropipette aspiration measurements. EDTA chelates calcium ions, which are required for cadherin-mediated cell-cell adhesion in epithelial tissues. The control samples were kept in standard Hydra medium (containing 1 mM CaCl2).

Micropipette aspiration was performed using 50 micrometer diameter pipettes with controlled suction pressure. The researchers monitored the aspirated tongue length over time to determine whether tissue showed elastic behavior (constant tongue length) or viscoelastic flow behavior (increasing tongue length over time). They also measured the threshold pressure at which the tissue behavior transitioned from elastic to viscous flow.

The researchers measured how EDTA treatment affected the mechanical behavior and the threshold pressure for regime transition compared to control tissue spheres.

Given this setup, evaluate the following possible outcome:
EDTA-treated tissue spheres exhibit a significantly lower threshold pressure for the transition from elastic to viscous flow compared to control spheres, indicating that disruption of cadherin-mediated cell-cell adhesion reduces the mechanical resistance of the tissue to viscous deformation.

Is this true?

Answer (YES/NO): YES